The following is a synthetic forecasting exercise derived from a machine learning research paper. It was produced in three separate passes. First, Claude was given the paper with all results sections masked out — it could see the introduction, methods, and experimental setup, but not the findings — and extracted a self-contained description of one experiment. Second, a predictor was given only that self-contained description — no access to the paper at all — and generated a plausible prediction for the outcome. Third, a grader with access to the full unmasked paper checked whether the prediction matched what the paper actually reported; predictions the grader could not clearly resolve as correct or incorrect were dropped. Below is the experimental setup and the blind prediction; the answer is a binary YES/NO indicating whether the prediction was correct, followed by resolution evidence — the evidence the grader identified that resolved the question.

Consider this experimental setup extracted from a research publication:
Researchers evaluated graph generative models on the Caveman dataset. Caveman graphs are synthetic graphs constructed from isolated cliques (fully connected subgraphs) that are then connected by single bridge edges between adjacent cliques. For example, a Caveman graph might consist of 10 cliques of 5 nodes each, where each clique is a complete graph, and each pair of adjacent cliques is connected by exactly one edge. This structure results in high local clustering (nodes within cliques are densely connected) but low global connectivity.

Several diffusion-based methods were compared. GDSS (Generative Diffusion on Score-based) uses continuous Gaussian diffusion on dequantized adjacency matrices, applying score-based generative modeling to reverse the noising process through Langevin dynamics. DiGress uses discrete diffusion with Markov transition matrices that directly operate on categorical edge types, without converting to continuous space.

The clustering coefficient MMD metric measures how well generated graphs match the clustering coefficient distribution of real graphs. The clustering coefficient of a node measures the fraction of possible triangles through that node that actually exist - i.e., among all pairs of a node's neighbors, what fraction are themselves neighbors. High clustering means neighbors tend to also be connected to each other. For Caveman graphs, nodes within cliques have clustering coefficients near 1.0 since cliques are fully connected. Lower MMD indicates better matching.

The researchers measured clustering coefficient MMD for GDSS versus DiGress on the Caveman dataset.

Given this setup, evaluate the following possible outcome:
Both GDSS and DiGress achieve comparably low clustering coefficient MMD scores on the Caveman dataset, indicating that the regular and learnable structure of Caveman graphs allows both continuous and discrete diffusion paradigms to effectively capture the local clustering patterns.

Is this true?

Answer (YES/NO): YES